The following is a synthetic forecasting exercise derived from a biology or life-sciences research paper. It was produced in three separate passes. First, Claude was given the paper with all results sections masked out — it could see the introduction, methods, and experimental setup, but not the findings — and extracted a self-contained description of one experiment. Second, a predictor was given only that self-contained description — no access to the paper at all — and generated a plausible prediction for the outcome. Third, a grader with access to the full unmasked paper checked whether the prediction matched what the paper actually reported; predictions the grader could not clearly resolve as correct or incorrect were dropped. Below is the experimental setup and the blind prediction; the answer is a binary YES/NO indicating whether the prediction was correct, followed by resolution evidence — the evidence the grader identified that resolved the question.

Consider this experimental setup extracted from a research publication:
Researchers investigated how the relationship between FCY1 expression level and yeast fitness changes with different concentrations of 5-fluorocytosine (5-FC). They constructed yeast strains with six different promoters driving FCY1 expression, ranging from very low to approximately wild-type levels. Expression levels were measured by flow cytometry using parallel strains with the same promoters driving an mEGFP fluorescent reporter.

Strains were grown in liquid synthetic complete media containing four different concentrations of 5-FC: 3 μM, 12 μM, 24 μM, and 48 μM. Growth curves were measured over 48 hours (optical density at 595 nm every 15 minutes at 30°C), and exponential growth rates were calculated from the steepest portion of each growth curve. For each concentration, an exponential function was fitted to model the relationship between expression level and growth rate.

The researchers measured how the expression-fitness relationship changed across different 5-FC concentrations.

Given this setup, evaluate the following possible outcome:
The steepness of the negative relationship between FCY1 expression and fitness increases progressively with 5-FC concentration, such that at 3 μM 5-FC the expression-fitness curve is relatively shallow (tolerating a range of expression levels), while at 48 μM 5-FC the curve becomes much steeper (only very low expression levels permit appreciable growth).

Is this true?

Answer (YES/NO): NO